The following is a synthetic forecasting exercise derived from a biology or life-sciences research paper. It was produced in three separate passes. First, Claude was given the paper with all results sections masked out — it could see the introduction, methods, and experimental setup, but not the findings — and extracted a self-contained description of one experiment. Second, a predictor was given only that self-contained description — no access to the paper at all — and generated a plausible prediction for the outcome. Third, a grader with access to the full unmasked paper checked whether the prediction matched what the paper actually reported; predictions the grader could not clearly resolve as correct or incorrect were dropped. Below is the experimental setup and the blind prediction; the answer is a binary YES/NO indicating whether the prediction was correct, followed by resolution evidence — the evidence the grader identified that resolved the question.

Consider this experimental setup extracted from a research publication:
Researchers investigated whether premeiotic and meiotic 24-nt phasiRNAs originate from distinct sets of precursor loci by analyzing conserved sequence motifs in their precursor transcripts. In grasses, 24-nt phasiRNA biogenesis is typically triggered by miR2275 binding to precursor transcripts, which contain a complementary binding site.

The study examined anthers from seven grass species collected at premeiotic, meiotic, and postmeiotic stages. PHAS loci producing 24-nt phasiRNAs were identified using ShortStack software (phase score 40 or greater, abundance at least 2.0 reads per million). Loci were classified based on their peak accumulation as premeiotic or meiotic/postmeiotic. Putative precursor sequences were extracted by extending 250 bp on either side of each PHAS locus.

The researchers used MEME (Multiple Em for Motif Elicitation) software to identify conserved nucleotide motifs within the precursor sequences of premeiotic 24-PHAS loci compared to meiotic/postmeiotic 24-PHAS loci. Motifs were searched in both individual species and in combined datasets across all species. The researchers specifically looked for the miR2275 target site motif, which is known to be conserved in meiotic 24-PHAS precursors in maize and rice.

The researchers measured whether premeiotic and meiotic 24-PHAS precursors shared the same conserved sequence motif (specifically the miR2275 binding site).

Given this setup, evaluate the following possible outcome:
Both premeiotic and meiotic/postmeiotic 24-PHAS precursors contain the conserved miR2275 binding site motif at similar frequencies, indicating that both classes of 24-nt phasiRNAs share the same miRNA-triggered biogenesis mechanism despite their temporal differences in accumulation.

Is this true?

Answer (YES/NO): NO